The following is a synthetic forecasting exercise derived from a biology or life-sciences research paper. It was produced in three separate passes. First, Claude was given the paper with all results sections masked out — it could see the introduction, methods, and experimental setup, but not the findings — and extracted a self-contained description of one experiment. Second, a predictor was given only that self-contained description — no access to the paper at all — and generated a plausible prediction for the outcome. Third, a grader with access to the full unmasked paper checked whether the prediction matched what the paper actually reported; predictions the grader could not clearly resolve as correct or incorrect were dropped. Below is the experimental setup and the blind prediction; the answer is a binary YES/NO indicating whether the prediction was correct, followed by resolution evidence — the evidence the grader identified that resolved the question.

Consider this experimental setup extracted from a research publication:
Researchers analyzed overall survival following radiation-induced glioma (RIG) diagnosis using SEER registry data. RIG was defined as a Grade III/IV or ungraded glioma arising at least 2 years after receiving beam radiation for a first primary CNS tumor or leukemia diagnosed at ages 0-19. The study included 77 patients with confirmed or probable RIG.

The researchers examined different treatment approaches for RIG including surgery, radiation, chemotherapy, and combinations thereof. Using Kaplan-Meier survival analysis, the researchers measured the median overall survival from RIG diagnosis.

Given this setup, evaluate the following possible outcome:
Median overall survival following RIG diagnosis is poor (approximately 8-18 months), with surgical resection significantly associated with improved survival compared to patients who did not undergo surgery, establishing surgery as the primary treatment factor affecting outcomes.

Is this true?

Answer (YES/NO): NO